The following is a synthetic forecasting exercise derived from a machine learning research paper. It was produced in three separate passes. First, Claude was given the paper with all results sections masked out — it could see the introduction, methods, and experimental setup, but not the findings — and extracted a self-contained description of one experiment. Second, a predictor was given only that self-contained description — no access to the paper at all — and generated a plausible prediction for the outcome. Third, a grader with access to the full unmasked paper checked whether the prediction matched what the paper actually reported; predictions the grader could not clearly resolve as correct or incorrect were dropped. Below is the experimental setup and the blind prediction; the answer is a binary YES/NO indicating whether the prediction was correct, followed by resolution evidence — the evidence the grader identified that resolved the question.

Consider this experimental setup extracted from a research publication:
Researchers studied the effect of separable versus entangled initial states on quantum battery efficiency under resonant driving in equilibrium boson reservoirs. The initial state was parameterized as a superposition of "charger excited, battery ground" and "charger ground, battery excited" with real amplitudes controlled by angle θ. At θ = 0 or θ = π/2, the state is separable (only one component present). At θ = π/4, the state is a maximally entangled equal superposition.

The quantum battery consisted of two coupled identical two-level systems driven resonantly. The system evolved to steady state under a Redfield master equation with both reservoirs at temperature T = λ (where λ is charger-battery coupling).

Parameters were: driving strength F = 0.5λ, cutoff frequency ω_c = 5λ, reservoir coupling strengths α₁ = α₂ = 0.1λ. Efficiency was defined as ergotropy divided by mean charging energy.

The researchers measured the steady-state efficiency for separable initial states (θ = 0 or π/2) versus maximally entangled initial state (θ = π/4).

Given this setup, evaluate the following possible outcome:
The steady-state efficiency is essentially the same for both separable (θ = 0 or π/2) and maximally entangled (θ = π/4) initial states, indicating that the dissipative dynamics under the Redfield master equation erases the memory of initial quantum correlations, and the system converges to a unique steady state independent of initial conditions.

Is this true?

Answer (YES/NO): NO